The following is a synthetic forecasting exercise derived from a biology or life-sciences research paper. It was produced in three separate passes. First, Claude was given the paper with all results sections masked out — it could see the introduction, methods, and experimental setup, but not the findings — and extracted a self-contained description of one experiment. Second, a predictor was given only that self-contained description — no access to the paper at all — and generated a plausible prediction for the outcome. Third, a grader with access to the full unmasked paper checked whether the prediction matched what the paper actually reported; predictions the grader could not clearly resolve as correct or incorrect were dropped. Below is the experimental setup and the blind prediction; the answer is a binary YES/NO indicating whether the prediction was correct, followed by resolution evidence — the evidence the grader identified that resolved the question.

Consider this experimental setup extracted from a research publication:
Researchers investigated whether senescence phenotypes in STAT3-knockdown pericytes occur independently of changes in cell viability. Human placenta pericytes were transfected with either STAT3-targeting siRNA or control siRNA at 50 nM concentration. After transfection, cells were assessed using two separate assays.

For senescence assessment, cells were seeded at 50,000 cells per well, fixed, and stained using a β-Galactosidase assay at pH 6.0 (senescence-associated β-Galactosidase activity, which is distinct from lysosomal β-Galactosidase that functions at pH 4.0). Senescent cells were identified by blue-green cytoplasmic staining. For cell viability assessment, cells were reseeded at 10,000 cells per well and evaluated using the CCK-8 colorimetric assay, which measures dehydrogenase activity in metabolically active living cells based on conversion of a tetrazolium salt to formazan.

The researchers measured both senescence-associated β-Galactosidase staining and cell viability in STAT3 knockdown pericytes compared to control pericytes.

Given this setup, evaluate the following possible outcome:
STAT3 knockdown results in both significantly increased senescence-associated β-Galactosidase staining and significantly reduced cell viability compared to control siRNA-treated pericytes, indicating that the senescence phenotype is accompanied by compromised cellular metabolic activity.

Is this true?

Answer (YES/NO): NO